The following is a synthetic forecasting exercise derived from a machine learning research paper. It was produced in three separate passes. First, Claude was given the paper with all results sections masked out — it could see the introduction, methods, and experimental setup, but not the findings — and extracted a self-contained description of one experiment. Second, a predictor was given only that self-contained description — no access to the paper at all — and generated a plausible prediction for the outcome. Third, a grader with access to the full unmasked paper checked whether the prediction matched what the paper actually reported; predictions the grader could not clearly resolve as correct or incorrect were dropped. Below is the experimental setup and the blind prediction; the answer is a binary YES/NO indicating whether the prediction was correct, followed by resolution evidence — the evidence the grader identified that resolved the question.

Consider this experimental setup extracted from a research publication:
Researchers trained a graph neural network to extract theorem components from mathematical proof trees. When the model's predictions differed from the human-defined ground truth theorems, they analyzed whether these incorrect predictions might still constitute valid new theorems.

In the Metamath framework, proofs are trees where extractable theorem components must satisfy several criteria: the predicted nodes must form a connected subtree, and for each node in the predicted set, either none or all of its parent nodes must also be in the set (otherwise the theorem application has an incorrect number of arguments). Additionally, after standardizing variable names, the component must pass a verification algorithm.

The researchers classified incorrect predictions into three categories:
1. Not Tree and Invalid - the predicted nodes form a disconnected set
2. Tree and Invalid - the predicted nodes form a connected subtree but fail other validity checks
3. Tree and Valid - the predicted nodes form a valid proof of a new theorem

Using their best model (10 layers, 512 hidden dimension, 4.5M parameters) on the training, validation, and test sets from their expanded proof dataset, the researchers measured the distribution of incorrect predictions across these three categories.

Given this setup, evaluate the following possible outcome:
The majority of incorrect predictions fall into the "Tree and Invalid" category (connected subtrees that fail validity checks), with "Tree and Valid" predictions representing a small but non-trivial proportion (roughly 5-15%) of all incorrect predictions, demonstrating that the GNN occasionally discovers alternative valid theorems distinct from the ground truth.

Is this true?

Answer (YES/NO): YES